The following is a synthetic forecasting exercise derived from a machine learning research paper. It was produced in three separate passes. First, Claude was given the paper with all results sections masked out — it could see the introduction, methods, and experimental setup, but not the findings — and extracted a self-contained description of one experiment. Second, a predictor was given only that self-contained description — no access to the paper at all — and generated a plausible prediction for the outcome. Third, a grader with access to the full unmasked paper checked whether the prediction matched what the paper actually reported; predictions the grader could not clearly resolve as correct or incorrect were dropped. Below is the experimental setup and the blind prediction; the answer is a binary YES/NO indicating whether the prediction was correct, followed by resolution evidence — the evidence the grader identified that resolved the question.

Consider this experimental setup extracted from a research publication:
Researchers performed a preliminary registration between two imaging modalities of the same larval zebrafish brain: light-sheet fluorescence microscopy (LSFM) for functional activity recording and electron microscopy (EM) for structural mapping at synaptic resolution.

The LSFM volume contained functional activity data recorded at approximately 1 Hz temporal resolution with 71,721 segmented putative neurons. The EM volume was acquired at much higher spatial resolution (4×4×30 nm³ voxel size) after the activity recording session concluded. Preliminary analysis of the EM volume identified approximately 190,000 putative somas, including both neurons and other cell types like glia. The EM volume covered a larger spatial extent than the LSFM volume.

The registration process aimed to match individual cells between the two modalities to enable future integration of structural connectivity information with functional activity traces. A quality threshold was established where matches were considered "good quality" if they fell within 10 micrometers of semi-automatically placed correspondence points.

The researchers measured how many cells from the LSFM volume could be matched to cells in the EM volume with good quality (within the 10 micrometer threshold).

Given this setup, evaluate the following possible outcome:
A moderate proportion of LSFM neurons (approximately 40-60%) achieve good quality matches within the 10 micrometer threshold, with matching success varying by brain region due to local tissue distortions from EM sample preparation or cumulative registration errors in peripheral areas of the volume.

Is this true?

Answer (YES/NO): NO